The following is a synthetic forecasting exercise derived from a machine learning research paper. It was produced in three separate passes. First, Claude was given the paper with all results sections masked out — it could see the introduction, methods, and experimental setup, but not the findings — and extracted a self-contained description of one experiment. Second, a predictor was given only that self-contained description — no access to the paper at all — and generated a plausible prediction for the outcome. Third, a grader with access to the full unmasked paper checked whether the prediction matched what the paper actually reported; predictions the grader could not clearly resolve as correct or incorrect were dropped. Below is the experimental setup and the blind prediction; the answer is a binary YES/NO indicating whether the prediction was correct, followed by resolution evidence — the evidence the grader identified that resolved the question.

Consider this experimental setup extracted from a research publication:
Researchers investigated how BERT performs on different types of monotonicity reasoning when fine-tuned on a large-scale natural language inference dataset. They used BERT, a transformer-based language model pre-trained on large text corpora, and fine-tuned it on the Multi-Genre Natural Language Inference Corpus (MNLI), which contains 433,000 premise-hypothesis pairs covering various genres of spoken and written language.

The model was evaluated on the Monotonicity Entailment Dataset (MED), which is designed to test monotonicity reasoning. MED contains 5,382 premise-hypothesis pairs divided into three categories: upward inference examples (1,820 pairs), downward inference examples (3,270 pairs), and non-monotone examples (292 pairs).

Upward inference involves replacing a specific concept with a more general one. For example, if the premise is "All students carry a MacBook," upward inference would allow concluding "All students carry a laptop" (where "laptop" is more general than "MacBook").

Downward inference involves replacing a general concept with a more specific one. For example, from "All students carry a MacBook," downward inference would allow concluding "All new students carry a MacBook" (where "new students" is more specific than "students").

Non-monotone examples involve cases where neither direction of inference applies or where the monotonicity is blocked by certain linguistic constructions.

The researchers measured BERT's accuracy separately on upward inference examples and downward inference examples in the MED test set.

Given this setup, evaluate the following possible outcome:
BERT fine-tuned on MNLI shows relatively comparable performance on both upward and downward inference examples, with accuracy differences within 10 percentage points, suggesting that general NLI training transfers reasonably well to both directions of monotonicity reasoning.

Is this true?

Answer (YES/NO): NO